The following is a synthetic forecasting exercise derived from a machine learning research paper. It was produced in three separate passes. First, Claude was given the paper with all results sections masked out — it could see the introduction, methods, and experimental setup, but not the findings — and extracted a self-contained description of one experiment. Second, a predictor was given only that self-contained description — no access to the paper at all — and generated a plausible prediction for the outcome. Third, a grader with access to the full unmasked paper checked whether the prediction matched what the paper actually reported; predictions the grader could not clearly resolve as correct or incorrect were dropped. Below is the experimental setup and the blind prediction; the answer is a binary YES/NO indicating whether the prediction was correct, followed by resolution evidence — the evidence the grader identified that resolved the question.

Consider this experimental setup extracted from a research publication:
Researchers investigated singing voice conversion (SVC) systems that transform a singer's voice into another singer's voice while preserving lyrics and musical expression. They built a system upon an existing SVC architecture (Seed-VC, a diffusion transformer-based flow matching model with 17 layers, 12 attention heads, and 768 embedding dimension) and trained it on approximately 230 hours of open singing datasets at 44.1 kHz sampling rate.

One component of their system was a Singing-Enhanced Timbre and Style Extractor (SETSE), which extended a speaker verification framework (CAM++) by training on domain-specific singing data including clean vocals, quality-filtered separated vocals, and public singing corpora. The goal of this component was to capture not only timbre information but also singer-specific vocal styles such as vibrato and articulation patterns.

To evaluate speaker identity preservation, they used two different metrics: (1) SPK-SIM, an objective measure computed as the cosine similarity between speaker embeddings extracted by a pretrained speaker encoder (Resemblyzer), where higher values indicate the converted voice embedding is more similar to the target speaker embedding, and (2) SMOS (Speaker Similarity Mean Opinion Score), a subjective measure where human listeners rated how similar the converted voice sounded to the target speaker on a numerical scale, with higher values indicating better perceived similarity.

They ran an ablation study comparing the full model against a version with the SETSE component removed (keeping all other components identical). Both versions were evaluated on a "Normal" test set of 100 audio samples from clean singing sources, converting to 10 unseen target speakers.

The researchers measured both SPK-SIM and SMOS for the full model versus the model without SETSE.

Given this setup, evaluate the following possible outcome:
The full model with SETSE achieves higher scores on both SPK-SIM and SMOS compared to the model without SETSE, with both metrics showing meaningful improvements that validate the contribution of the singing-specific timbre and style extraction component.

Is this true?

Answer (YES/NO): NO